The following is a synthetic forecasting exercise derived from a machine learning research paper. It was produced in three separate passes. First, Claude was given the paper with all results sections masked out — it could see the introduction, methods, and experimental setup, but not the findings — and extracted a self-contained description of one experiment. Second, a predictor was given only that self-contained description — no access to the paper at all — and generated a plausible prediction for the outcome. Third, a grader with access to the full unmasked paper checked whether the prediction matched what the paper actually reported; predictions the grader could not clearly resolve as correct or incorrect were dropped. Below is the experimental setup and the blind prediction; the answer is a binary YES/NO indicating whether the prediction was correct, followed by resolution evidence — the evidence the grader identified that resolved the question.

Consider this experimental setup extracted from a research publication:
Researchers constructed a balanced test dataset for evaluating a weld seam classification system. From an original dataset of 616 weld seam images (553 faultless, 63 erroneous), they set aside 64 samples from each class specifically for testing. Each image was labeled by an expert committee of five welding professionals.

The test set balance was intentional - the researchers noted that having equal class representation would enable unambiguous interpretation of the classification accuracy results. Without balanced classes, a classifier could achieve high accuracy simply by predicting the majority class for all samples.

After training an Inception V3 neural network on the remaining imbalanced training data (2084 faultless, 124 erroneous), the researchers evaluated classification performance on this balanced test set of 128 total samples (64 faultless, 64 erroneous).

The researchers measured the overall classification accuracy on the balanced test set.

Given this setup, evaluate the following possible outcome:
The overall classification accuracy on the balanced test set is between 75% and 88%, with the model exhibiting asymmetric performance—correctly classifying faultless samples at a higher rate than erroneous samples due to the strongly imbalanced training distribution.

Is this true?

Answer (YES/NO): NO